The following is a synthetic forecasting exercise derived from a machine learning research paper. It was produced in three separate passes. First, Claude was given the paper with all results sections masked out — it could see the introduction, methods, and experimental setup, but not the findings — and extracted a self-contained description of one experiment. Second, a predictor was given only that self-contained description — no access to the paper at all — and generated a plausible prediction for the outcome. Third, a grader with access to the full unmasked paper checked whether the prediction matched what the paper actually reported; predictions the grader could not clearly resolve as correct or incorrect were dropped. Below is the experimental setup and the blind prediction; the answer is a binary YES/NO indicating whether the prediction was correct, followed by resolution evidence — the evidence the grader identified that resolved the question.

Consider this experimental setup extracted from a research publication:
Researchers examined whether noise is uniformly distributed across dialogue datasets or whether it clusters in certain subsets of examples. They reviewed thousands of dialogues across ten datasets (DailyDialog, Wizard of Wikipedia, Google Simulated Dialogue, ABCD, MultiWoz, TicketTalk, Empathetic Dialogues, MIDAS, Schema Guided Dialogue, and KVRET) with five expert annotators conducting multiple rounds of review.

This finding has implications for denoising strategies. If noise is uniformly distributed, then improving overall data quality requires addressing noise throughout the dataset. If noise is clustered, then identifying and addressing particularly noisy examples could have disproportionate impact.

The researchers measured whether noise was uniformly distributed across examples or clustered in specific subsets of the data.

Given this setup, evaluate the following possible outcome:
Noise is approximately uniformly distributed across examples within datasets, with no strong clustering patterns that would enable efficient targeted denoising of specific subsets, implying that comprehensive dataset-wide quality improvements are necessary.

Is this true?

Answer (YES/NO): NO